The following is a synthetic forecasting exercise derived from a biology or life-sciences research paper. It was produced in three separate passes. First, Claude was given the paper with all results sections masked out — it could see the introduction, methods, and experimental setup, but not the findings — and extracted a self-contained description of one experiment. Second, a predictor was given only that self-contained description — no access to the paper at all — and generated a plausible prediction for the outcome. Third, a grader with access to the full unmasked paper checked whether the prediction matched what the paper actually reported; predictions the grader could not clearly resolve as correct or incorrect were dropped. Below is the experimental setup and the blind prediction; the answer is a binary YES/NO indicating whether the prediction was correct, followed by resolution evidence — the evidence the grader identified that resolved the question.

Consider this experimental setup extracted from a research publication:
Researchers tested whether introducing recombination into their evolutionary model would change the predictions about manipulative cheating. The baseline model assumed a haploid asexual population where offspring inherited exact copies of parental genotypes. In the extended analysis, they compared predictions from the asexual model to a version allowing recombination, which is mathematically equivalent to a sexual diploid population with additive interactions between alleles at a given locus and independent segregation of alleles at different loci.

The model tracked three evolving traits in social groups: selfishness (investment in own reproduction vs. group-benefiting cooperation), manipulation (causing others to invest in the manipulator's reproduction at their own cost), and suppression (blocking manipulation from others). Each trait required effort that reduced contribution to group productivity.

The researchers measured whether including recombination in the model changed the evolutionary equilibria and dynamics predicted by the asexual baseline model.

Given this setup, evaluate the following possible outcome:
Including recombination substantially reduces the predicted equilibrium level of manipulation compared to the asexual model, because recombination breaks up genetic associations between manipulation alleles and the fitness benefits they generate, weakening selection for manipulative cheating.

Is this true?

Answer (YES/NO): NO